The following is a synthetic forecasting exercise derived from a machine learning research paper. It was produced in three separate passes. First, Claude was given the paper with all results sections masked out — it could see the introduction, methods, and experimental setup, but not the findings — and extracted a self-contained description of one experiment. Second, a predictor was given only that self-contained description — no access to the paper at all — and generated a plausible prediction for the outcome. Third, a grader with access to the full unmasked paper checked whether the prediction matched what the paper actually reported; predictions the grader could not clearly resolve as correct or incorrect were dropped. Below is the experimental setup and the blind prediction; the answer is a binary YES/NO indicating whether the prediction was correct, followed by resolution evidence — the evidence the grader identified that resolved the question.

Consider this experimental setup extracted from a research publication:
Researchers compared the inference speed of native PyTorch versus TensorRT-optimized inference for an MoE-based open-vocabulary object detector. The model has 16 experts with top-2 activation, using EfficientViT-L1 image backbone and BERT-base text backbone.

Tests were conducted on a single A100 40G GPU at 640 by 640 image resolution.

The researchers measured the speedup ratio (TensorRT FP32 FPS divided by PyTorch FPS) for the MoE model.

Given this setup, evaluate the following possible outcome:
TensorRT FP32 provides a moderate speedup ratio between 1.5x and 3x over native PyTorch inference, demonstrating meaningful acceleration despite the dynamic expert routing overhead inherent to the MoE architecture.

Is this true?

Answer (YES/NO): NO